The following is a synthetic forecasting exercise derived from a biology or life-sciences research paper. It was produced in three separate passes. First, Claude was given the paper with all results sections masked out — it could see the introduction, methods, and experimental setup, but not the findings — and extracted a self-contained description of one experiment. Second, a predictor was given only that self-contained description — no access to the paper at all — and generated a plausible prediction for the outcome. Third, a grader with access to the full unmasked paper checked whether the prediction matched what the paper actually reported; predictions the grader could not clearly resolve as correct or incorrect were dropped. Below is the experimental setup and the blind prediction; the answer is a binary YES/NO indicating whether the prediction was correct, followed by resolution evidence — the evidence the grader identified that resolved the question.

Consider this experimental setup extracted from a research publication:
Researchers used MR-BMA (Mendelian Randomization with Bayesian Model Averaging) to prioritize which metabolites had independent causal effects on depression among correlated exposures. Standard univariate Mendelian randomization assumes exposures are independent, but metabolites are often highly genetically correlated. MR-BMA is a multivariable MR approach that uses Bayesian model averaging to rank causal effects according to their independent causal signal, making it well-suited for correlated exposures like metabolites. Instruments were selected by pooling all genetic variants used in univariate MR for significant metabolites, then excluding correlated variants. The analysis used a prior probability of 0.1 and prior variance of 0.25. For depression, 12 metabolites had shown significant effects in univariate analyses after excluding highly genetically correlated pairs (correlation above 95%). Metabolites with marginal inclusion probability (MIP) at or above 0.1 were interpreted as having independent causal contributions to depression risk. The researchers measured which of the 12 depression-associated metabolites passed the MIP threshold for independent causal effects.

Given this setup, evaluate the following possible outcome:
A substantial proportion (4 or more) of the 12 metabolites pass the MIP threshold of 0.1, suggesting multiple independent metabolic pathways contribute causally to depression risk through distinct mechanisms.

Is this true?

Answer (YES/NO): NO